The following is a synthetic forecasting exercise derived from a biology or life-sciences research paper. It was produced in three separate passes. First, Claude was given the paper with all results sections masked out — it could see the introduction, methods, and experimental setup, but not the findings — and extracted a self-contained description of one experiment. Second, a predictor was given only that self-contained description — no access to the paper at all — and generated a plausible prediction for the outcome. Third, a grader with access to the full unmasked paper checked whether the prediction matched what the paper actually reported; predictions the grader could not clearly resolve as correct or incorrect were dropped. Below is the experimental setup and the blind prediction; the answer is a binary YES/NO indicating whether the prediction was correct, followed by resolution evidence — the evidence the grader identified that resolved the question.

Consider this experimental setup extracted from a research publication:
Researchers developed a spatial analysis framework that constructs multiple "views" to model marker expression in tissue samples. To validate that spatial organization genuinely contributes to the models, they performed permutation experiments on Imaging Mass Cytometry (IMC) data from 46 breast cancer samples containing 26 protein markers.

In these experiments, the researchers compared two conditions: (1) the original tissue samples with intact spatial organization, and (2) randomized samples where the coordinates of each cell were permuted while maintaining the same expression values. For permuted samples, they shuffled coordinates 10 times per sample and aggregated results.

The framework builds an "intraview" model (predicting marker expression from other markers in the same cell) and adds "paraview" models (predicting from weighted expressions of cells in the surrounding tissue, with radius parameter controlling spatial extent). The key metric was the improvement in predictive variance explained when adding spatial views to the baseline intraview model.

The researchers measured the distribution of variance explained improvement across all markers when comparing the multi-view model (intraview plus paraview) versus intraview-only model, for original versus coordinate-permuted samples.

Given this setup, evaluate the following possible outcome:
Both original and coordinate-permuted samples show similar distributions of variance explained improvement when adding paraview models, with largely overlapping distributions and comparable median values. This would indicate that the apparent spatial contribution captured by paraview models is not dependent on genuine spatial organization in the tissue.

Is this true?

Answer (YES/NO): NO